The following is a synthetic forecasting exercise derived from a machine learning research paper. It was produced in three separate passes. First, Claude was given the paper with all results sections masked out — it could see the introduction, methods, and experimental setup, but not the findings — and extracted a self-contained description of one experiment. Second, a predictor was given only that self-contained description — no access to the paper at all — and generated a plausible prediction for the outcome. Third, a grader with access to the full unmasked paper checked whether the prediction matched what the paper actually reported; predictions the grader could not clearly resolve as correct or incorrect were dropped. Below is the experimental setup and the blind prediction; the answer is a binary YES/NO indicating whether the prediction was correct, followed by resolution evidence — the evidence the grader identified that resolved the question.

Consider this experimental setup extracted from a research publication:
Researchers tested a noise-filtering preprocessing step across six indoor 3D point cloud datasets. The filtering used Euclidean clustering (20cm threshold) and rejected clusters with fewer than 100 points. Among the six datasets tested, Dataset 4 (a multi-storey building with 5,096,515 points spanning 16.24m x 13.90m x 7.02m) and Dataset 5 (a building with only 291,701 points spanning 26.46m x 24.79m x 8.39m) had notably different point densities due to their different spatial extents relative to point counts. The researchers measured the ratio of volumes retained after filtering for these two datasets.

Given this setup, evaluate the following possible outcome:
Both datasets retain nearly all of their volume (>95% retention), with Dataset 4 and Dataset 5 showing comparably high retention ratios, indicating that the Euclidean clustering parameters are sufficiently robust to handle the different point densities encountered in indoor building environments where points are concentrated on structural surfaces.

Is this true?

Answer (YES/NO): NO